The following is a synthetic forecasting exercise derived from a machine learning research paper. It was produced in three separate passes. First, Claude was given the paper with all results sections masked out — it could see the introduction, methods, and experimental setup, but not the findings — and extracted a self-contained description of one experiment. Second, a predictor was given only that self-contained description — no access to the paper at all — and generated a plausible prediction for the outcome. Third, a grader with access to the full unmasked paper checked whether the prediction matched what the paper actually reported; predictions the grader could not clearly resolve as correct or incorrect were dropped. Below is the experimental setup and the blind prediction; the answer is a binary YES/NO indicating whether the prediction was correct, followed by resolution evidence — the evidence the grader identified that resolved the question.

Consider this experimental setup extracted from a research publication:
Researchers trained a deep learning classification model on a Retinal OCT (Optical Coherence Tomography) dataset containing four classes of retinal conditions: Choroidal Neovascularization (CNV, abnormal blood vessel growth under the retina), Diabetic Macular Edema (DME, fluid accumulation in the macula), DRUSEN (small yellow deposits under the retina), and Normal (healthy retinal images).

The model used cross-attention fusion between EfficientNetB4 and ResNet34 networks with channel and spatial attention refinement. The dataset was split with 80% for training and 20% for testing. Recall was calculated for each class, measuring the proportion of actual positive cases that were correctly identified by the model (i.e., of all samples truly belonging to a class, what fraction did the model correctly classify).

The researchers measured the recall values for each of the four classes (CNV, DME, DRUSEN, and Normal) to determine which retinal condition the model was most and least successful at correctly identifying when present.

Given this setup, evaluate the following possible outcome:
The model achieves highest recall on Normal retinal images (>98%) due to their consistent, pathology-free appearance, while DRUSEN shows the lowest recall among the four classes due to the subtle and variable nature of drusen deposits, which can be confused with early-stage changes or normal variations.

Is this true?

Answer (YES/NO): YES